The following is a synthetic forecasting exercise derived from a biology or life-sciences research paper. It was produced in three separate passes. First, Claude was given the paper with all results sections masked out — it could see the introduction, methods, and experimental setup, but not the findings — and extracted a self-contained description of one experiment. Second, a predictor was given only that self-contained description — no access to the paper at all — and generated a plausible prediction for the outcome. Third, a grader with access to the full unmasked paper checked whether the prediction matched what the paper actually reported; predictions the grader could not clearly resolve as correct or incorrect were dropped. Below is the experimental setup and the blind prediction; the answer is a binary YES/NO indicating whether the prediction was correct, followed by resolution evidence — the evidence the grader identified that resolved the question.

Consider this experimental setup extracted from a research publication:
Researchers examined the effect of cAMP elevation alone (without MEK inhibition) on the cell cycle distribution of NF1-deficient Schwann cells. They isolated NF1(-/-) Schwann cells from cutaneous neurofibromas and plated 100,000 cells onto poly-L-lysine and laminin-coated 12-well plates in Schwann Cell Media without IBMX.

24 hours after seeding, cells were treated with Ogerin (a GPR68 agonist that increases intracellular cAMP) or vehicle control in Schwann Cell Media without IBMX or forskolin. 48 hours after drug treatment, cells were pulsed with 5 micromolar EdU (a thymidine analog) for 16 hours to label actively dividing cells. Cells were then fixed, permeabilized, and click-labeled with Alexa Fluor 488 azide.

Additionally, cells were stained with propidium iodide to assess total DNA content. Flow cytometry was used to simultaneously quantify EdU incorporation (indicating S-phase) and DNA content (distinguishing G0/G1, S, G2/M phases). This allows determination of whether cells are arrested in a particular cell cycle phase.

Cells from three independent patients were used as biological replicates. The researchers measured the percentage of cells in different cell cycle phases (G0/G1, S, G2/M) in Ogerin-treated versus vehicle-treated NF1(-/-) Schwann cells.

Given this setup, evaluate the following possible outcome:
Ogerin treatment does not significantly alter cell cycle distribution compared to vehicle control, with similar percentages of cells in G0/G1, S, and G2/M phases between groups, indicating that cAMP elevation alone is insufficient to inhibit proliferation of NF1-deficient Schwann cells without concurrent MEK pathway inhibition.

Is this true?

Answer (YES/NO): NO